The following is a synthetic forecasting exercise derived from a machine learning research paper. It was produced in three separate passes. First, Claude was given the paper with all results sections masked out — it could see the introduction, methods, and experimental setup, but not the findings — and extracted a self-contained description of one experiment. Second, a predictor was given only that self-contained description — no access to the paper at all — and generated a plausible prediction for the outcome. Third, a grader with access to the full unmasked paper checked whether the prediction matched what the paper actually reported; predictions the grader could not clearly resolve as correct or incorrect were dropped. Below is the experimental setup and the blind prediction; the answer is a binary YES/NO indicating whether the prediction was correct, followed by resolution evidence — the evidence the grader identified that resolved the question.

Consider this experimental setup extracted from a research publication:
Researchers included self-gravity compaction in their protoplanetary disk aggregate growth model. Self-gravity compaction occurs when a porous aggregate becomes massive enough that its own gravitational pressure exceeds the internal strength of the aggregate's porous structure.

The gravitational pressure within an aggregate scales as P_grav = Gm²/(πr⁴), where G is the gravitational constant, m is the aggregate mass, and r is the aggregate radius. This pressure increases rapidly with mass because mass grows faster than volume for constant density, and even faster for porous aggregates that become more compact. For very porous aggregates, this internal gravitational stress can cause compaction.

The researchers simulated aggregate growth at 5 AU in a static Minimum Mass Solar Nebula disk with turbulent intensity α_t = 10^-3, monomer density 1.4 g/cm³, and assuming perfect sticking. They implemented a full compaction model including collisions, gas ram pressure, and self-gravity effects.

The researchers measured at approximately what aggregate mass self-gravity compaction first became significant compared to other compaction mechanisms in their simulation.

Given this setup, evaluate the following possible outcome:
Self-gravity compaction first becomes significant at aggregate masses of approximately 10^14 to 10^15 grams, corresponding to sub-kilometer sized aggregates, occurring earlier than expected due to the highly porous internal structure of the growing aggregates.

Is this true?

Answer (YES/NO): NO